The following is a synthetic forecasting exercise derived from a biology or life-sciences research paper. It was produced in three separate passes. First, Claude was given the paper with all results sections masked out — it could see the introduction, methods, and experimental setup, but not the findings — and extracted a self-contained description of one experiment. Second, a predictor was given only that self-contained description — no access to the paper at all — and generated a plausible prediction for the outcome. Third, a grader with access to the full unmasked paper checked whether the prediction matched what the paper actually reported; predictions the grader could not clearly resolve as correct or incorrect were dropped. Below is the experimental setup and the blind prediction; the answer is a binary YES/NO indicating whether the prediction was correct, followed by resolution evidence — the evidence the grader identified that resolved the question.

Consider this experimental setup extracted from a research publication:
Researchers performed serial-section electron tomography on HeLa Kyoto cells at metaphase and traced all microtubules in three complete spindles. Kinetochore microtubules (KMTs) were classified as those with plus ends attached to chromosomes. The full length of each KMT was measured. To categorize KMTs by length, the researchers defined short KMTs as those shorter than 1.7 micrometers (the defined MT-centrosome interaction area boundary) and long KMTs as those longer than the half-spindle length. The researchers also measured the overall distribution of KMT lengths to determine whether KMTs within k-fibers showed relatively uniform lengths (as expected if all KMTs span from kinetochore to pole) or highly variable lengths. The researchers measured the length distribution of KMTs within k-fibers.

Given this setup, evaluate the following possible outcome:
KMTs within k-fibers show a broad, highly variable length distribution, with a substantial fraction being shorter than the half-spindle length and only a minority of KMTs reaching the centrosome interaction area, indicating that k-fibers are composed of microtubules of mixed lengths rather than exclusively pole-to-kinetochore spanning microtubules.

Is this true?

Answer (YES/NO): YES